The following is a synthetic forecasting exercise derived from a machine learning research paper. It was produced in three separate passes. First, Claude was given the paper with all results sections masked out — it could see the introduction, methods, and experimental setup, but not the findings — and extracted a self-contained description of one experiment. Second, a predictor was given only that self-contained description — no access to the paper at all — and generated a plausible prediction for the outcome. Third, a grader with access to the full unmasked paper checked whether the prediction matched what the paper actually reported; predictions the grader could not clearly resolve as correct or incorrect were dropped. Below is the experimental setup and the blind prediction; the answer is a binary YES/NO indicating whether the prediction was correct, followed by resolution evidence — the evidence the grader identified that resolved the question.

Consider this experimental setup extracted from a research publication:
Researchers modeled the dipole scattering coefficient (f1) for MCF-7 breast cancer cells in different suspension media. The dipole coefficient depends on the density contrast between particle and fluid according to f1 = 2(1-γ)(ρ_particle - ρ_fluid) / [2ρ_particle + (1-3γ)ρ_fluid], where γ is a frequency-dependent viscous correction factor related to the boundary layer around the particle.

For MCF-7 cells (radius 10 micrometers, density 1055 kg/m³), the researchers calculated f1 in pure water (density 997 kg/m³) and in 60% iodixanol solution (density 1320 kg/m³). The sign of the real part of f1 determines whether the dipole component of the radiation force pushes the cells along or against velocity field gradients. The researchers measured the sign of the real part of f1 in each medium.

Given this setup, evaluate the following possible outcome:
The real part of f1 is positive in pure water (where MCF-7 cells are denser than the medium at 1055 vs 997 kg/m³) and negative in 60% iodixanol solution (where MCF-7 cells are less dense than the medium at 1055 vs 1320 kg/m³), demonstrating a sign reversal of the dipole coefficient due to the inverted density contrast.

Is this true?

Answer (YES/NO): YES